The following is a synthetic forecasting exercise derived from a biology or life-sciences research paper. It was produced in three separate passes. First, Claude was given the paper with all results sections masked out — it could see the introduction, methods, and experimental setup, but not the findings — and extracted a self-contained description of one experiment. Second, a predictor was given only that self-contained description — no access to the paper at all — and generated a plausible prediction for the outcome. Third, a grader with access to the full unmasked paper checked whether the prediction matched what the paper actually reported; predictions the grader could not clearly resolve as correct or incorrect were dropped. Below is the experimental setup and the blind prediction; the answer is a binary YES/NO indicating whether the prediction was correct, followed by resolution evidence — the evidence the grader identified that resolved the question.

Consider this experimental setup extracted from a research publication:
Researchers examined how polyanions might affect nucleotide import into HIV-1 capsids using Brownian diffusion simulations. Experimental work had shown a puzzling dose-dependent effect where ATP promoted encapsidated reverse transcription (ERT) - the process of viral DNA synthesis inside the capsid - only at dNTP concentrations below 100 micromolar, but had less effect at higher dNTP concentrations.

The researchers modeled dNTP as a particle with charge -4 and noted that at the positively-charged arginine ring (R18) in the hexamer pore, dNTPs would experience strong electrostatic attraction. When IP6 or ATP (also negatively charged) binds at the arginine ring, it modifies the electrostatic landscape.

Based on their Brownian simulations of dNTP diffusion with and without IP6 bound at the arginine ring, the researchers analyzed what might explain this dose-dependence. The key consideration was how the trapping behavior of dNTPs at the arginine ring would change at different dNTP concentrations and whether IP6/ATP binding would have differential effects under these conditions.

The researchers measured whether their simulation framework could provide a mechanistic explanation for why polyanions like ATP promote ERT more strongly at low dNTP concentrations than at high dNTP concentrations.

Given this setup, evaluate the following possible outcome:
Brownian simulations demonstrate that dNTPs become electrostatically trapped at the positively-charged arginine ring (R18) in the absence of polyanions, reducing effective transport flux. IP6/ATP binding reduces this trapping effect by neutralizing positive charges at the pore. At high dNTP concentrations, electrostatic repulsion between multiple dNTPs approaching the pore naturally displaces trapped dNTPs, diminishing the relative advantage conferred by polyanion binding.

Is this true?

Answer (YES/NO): NO